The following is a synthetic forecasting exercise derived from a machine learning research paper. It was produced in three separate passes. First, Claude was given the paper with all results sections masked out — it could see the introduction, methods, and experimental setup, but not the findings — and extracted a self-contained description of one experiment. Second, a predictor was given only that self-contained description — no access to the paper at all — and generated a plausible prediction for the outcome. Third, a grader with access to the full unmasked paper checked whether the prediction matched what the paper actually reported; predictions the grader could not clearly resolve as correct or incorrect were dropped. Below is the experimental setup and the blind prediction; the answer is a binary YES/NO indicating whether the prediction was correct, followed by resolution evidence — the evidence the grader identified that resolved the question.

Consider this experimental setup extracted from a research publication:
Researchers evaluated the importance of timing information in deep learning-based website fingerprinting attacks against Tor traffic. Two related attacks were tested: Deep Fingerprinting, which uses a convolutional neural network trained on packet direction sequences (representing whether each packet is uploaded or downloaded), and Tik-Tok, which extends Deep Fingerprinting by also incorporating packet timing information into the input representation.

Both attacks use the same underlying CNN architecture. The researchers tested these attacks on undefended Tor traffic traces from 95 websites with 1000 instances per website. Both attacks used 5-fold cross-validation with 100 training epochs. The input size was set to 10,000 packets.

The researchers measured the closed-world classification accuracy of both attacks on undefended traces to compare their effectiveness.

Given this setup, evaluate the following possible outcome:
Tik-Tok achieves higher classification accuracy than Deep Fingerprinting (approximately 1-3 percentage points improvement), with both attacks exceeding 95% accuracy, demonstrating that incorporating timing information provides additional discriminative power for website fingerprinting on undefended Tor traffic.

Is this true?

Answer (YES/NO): NO